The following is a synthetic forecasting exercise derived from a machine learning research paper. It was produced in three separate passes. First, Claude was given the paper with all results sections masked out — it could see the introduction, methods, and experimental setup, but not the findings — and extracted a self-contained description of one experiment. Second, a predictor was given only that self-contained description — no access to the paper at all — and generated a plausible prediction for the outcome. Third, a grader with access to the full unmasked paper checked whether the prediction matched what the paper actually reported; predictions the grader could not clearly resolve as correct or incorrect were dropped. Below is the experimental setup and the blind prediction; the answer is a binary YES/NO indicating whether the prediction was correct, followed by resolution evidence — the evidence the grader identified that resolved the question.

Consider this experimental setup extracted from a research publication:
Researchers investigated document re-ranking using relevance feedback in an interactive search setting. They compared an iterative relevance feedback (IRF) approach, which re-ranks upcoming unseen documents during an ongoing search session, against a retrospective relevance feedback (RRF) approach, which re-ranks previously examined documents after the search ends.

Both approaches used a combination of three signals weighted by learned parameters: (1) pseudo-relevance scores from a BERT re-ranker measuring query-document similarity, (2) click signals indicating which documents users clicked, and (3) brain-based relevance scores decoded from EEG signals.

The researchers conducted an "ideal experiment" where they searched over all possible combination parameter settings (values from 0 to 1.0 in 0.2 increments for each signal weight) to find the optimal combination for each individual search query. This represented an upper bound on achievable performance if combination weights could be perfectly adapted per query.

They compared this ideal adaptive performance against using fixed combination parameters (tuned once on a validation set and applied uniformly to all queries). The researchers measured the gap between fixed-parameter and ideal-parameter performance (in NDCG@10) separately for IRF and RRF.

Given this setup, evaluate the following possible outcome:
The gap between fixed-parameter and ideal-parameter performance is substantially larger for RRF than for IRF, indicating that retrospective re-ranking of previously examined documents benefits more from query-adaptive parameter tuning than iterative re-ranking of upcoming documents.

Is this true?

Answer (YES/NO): NO